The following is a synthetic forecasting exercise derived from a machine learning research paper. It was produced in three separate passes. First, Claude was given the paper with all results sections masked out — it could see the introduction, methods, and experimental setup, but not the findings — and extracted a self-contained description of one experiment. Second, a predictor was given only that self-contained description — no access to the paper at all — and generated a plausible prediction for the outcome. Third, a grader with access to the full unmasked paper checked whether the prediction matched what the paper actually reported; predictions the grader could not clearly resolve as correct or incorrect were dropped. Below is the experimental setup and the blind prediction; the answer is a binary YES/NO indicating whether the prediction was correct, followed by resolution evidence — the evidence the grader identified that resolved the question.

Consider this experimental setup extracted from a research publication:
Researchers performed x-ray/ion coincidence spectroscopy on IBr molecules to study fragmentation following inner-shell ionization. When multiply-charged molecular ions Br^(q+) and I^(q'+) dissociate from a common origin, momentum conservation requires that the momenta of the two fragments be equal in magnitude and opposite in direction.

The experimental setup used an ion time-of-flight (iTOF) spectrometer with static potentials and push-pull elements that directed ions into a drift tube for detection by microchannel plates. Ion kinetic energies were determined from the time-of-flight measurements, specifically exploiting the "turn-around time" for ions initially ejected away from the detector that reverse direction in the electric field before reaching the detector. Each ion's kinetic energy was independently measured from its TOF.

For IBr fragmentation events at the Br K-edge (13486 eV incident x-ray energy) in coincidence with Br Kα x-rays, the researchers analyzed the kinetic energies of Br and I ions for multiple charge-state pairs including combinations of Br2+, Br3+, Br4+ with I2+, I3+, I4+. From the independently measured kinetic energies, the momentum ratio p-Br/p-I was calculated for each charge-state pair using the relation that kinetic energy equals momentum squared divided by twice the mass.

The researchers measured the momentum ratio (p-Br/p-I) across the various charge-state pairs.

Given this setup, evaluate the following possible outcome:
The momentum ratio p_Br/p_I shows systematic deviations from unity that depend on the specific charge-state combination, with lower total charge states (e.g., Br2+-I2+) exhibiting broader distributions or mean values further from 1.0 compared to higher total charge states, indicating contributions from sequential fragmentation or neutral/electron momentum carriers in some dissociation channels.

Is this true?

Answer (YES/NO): NO